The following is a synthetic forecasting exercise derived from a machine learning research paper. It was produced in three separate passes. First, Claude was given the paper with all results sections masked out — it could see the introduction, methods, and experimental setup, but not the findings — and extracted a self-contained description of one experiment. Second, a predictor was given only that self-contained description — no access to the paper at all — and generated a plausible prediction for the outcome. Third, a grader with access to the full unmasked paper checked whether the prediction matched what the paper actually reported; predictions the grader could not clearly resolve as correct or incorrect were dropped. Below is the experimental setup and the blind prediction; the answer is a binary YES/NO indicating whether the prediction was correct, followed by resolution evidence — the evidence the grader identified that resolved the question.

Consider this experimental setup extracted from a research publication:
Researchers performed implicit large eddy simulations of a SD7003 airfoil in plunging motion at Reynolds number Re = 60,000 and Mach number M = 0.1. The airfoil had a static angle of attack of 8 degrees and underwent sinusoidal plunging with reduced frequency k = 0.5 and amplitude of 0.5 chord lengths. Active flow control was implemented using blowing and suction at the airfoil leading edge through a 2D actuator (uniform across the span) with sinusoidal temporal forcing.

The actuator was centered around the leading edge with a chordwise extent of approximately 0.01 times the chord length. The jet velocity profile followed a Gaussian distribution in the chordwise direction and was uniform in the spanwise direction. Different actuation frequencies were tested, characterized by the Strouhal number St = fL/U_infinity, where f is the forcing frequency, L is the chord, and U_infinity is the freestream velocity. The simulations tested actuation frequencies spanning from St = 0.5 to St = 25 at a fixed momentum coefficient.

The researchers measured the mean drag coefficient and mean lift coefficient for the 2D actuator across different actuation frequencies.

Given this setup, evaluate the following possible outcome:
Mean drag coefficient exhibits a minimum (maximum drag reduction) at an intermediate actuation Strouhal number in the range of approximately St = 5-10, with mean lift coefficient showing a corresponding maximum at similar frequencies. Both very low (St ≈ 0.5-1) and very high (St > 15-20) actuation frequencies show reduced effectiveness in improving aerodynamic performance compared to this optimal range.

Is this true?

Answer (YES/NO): NO